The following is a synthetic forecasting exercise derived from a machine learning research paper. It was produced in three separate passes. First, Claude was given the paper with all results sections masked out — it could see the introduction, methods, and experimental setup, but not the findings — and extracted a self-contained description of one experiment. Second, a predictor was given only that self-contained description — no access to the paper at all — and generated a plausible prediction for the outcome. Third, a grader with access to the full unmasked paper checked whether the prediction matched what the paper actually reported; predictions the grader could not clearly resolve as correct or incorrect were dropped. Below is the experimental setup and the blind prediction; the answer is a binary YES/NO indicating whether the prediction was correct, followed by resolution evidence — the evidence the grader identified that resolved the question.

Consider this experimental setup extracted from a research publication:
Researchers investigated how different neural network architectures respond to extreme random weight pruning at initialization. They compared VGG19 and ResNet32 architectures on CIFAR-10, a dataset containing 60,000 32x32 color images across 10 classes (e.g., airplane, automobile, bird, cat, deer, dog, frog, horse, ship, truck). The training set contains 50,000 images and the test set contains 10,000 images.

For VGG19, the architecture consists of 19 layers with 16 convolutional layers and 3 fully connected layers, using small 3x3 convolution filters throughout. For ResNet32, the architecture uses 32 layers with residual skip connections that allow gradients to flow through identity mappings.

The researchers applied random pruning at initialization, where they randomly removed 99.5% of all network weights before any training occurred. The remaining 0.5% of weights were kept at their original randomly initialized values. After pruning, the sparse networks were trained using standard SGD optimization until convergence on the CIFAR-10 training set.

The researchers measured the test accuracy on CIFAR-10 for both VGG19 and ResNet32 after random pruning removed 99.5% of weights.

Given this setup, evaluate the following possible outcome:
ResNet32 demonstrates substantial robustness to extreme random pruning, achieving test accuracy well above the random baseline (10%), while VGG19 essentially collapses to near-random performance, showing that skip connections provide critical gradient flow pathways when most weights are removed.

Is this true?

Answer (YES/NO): NO